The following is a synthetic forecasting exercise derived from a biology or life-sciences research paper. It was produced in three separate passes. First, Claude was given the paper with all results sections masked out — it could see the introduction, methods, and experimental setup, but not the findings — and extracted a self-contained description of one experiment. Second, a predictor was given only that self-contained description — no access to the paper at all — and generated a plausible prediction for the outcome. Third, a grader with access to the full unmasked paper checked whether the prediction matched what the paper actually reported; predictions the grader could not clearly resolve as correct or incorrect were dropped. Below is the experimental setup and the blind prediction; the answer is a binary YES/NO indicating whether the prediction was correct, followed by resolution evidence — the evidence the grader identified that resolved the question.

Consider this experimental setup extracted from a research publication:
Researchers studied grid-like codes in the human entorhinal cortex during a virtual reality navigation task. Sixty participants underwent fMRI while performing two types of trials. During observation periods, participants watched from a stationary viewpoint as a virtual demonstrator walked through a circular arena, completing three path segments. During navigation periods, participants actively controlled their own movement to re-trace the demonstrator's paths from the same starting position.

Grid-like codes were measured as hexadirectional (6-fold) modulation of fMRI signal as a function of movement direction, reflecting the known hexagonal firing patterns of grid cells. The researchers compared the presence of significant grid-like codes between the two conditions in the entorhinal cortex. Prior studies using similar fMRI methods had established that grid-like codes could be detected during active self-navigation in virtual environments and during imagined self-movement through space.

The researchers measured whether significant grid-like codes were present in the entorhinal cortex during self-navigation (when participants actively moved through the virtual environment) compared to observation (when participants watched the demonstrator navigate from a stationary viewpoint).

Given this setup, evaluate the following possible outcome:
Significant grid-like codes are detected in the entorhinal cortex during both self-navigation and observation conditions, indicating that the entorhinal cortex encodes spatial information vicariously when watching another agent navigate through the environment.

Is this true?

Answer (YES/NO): NO